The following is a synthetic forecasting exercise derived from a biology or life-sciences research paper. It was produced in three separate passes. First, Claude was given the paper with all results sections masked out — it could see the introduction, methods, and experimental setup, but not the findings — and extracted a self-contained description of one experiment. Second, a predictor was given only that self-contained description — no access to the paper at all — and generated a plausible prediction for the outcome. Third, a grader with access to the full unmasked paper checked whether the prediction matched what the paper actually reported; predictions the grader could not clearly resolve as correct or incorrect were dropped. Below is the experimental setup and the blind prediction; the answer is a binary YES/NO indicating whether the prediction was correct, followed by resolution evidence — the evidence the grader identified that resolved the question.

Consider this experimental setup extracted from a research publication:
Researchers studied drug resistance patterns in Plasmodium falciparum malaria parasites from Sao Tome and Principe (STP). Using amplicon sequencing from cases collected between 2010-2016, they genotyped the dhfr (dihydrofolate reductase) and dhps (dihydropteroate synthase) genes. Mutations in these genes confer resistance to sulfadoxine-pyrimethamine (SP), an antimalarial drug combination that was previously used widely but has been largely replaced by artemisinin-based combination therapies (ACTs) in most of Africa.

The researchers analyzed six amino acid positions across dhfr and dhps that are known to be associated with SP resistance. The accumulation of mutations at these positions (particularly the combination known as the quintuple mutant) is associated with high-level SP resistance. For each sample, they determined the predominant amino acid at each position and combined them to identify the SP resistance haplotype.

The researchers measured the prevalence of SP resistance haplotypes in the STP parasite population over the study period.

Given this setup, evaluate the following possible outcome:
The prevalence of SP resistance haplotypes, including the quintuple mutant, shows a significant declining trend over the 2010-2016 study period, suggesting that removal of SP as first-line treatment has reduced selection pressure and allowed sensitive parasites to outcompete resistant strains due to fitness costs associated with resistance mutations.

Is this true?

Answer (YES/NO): YES